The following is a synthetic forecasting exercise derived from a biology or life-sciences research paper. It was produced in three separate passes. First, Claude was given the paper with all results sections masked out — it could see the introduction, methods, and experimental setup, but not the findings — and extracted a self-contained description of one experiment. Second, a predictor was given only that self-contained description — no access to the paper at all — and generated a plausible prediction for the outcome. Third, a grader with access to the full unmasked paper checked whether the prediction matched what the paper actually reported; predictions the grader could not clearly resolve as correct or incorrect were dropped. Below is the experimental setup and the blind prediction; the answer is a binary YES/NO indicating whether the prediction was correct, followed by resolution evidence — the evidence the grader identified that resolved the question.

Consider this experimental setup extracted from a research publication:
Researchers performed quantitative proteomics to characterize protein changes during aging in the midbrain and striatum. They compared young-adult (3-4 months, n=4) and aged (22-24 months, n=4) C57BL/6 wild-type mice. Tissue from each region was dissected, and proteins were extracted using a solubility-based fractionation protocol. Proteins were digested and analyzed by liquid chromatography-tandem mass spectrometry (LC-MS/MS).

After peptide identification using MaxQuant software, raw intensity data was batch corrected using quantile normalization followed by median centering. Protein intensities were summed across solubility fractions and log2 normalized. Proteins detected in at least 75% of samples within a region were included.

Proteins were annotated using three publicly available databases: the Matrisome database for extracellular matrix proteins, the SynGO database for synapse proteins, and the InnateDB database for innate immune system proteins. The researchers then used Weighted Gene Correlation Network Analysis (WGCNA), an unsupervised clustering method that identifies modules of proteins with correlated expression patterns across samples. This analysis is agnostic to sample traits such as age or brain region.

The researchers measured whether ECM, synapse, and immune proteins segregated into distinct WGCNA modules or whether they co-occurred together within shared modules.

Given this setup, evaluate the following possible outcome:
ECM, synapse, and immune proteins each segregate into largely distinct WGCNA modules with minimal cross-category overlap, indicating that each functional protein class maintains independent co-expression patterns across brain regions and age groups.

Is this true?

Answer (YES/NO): NO